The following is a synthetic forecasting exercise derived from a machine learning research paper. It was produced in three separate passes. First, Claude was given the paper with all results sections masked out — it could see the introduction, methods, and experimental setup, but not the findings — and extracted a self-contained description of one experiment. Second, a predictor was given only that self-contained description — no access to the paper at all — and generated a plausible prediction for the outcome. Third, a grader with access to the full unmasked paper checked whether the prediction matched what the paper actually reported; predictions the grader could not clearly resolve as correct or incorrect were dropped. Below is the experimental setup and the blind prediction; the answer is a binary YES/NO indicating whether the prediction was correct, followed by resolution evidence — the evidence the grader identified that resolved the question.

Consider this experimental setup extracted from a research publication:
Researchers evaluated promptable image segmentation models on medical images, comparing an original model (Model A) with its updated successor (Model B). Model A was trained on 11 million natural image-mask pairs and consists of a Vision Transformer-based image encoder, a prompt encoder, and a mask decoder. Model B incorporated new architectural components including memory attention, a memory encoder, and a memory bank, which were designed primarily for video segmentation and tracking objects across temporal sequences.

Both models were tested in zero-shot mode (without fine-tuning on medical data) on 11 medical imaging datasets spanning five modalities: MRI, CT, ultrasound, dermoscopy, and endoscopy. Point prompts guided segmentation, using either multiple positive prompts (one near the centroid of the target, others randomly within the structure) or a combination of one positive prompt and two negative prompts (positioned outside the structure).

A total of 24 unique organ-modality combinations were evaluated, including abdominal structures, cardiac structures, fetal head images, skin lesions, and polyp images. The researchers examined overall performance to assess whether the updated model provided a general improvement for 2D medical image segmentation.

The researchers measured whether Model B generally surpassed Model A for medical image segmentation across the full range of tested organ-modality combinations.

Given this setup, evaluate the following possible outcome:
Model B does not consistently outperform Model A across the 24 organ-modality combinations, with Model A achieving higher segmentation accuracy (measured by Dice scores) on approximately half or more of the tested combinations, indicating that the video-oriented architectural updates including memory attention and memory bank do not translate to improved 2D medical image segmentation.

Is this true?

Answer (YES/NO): YES